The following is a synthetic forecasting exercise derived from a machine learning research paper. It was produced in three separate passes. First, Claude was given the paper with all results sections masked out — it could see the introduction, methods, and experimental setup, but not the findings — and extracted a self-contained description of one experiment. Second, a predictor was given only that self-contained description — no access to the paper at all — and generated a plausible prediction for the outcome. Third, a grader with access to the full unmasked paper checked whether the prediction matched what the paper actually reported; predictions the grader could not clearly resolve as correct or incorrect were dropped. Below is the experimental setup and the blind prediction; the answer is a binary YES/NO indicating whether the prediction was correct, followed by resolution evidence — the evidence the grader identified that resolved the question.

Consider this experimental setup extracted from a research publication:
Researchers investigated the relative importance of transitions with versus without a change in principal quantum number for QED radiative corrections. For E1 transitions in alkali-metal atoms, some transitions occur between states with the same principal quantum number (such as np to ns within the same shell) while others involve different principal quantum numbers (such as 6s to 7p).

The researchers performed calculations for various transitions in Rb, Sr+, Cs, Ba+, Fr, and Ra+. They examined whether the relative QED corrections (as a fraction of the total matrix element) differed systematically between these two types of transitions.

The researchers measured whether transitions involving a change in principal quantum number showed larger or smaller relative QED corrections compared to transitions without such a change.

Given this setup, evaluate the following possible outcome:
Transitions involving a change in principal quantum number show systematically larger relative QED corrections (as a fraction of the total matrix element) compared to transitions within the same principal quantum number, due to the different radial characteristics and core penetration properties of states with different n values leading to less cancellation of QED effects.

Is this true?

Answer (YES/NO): YES